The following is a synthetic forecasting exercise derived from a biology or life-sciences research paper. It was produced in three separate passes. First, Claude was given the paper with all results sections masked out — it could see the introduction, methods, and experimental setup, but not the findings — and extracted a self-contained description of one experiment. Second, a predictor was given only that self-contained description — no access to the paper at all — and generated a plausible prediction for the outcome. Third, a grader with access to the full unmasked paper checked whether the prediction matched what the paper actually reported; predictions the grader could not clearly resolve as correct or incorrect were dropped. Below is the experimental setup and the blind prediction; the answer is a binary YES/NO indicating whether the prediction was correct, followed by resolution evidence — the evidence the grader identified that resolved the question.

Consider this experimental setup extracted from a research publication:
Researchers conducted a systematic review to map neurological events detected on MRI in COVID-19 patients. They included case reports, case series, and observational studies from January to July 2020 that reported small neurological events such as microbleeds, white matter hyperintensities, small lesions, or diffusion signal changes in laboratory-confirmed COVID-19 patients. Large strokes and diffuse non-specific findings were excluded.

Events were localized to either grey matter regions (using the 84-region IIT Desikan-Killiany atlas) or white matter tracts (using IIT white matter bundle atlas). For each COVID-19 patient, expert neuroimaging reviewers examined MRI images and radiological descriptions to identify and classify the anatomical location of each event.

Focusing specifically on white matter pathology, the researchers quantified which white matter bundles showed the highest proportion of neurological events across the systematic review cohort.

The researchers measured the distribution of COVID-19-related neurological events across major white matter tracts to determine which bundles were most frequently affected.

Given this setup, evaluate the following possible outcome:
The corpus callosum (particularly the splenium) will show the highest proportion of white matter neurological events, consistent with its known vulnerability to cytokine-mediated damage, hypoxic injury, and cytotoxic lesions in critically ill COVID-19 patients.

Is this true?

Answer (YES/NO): NO